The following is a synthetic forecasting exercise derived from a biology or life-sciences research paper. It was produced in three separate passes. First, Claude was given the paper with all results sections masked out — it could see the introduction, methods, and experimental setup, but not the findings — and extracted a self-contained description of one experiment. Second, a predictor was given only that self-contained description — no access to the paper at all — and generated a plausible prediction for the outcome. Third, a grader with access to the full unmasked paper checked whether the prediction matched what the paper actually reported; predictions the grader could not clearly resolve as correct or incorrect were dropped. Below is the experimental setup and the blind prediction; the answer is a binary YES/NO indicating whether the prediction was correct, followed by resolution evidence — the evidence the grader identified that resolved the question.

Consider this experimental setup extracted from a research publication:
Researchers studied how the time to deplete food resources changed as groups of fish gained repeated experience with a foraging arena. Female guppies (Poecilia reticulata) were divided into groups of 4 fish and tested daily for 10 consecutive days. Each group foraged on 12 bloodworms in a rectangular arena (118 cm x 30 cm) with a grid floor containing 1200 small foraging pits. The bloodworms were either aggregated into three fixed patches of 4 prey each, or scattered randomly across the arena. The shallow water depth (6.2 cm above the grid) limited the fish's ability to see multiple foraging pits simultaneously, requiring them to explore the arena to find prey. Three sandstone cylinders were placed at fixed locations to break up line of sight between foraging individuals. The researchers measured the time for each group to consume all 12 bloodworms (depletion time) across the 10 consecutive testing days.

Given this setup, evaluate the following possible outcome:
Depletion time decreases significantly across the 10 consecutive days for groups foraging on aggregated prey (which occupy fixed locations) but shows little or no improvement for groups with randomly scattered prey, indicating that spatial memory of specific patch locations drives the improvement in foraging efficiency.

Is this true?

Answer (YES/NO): NO